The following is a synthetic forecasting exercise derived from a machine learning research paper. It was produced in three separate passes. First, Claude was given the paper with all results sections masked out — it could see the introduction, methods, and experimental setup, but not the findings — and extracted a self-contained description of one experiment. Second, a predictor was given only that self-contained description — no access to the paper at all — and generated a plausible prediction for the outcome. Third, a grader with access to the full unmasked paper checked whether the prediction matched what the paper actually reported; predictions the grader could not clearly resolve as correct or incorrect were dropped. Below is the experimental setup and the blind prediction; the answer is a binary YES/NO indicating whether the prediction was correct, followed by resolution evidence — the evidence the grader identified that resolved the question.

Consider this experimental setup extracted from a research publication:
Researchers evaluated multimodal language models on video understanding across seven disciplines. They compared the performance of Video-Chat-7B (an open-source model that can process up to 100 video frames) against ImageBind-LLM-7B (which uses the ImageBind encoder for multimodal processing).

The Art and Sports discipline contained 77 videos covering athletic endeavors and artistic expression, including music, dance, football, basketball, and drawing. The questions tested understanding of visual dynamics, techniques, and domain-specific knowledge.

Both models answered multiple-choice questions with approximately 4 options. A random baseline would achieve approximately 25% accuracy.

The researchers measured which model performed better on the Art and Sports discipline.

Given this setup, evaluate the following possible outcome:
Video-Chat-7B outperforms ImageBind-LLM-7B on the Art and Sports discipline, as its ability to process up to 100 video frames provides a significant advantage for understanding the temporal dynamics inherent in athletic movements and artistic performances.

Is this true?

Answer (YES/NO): YES